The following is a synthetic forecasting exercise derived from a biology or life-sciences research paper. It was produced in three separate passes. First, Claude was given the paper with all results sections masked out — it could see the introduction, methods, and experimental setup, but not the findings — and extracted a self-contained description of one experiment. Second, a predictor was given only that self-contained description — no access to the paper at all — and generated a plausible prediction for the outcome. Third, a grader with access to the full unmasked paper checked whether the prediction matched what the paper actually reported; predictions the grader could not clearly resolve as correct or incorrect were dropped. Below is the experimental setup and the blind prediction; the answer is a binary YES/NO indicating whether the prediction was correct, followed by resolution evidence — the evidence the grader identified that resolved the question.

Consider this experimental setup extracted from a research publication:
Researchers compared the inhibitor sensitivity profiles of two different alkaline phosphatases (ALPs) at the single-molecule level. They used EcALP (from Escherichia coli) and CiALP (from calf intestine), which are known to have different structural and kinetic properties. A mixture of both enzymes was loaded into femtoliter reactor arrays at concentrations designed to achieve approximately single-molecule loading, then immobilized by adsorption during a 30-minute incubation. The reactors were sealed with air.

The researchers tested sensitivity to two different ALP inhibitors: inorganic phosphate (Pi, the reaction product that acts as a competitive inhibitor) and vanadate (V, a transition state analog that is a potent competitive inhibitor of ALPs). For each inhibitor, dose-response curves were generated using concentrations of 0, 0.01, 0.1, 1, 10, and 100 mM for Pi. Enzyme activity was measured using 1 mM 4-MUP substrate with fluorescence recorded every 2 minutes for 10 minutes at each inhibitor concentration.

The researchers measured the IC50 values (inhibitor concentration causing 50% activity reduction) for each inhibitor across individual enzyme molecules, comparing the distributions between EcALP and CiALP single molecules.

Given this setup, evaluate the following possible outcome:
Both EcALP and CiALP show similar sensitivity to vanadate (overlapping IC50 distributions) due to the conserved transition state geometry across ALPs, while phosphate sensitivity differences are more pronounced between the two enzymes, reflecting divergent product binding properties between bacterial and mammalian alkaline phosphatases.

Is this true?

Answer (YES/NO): NO